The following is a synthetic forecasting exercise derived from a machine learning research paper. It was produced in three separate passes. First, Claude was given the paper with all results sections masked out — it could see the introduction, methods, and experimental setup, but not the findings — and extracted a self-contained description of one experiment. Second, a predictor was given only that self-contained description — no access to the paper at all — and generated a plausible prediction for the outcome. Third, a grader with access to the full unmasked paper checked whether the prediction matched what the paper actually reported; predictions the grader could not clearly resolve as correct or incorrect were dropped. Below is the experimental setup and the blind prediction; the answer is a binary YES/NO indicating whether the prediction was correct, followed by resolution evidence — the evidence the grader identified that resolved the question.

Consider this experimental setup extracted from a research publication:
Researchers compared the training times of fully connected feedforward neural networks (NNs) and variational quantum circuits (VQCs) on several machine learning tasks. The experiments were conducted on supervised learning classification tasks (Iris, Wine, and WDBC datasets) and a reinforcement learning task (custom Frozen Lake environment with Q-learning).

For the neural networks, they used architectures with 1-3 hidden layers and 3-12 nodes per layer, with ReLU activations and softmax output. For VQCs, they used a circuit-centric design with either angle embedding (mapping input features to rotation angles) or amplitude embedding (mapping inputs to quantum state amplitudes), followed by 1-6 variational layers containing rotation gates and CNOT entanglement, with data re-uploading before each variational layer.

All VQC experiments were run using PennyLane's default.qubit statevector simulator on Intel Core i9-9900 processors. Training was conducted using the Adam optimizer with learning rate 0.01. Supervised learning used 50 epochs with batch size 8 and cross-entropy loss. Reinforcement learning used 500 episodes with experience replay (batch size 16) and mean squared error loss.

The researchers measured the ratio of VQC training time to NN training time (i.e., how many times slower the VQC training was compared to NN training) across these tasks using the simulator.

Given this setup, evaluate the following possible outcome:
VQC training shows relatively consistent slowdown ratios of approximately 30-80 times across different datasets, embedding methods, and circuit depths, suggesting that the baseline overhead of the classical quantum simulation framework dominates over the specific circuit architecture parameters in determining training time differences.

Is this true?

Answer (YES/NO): NO